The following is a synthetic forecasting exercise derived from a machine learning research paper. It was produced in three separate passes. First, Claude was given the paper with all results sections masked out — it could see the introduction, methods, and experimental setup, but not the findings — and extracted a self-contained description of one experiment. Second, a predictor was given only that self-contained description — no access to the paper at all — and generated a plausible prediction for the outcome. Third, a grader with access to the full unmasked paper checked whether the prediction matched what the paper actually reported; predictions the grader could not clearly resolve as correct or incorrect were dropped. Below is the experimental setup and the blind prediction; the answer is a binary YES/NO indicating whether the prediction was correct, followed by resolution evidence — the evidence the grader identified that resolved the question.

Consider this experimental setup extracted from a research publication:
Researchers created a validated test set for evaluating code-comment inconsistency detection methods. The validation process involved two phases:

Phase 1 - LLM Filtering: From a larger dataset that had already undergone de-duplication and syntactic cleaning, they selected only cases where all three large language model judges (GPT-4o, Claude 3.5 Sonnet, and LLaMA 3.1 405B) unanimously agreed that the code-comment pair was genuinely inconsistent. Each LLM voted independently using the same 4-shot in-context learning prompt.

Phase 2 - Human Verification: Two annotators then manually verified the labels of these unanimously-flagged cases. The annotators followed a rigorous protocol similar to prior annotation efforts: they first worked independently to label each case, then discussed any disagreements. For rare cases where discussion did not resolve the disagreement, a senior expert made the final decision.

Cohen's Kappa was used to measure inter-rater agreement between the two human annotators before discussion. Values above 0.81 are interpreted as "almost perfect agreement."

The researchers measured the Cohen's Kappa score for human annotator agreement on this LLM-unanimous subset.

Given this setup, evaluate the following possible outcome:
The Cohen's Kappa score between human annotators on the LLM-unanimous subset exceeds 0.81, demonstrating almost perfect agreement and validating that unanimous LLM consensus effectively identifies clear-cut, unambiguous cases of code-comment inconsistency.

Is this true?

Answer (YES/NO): YES